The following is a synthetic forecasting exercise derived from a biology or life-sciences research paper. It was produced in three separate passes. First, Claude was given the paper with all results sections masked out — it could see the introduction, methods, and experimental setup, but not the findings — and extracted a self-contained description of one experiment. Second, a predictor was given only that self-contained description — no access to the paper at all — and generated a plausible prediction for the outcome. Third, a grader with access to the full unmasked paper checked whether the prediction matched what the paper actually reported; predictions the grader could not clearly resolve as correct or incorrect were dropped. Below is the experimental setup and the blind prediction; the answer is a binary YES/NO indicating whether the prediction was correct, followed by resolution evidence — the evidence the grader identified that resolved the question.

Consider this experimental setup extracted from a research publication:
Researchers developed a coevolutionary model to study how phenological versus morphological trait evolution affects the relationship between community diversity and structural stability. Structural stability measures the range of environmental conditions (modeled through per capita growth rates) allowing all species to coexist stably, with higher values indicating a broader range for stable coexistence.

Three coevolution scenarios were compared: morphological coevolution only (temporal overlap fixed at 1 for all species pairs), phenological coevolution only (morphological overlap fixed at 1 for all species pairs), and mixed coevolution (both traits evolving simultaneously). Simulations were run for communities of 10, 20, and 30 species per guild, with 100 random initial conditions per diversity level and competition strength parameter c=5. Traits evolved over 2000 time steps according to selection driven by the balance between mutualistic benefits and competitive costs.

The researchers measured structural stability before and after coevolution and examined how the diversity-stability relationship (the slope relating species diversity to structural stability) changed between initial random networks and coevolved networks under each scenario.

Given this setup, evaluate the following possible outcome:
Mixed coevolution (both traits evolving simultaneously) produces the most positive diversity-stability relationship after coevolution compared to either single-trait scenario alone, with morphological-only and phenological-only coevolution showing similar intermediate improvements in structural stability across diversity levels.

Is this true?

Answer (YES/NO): NO